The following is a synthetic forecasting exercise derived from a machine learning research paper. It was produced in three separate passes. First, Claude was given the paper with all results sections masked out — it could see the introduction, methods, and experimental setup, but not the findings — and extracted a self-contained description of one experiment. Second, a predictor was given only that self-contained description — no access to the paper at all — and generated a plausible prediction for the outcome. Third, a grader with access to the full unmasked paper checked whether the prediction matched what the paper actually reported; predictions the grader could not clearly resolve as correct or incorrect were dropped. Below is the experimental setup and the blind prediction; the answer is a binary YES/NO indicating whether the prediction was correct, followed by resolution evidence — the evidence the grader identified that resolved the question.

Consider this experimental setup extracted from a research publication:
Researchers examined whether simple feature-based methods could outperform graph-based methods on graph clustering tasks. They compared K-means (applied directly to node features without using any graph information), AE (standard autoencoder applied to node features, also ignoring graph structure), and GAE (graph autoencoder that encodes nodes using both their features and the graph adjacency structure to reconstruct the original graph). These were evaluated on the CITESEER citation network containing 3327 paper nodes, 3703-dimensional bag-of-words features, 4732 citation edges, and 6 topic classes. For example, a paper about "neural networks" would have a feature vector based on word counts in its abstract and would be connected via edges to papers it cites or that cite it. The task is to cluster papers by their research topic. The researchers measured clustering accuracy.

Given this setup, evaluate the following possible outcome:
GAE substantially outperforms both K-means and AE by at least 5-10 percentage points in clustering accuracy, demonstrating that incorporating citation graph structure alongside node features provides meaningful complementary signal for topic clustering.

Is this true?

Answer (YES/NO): NO